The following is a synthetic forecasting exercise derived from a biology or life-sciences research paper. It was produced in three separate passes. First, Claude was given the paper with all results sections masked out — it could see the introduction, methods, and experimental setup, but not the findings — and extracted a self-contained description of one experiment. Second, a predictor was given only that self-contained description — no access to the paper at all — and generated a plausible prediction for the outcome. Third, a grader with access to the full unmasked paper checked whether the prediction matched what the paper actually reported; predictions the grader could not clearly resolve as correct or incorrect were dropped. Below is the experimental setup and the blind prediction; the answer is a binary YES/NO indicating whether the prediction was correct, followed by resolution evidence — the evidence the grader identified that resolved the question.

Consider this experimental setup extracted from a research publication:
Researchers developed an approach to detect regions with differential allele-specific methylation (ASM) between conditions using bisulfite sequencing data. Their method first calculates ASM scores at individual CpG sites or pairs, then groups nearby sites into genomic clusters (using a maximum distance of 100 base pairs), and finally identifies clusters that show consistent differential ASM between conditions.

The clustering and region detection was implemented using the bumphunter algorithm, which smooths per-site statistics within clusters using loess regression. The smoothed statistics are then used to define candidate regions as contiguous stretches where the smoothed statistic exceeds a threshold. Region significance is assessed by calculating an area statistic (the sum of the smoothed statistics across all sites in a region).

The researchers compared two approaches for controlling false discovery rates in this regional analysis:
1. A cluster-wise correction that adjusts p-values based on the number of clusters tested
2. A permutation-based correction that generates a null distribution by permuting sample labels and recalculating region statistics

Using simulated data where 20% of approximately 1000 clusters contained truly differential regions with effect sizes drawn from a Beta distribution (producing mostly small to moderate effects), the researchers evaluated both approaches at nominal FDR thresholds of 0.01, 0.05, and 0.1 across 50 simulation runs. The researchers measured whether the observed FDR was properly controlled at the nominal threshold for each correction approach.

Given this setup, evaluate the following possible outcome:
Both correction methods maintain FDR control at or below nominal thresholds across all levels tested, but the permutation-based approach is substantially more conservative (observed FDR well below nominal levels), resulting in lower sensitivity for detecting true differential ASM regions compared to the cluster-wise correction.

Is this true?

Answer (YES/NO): NO